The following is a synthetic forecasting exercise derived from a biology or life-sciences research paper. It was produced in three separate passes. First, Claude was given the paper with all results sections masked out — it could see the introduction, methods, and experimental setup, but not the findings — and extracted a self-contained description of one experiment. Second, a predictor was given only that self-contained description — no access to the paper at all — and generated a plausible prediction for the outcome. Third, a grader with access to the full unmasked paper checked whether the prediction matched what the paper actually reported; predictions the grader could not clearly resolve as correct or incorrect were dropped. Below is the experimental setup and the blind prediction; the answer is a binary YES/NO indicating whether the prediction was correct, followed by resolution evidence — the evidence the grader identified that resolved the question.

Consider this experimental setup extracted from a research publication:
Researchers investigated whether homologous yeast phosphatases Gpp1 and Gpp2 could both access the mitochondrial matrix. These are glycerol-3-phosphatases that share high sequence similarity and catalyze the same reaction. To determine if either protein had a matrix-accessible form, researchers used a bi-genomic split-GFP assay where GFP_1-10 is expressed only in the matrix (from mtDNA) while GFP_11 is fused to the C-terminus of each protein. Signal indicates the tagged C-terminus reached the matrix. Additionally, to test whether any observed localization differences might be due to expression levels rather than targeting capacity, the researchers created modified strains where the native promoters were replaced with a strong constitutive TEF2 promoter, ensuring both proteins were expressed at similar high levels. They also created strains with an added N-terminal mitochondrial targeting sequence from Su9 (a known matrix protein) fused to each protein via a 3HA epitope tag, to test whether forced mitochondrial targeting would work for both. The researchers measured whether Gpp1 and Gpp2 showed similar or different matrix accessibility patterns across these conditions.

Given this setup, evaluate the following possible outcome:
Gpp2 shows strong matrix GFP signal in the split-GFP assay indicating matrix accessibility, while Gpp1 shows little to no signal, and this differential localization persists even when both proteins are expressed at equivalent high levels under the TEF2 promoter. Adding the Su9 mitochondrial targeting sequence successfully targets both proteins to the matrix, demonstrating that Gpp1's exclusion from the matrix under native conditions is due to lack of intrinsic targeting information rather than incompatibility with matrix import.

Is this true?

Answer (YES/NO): NO